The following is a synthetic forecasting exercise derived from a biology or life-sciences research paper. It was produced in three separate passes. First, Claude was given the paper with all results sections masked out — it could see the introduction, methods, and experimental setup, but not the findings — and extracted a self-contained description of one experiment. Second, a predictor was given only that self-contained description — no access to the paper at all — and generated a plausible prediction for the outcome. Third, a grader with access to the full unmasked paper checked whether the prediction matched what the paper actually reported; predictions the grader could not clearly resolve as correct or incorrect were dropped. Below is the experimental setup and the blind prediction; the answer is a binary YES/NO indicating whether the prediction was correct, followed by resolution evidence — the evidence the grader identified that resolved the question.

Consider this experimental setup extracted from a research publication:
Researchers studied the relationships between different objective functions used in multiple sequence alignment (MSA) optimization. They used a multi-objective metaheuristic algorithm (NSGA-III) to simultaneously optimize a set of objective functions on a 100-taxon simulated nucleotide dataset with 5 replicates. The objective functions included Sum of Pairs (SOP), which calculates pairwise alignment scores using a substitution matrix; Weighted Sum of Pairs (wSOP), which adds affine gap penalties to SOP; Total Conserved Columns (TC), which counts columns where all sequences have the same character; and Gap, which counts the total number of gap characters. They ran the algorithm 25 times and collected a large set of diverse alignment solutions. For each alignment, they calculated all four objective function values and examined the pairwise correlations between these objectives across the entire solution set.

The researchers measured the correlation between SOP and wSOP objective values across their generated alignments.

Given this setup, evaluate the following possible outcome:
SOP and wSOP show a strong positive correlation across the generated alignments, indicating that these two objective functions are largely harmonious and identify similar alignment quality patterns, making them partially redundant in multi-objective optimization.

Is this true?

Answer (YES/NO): NO